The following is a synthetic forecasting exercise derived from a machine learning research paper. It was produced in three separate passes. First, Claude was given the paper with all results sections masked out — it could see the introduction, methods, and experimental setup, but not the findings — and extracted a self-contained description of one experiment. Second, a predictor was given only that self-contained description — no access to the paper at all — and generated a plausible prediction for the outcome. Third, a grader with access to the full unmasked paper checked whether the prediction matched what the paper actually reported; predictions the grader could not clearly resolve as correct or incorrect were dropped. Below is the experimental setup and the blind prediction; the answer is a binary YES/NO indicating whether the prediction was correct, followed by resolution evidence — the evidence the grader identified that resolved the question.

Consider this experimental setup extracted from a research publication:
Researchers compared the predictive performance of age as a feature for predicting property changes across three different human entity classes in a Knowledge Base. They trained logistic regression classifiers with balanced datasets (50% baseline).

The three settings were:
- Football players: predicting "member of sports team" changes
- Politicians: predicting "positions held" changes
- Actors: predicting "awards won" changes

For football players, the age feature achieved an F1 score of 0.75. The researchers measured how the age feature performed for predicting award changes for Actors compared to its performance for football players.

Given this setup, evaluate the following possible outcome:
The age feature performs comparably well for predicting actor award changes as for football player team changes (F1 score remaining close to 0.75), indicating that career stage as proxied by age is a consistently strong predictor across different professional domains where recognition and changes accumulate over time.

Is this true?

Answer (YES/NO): NO